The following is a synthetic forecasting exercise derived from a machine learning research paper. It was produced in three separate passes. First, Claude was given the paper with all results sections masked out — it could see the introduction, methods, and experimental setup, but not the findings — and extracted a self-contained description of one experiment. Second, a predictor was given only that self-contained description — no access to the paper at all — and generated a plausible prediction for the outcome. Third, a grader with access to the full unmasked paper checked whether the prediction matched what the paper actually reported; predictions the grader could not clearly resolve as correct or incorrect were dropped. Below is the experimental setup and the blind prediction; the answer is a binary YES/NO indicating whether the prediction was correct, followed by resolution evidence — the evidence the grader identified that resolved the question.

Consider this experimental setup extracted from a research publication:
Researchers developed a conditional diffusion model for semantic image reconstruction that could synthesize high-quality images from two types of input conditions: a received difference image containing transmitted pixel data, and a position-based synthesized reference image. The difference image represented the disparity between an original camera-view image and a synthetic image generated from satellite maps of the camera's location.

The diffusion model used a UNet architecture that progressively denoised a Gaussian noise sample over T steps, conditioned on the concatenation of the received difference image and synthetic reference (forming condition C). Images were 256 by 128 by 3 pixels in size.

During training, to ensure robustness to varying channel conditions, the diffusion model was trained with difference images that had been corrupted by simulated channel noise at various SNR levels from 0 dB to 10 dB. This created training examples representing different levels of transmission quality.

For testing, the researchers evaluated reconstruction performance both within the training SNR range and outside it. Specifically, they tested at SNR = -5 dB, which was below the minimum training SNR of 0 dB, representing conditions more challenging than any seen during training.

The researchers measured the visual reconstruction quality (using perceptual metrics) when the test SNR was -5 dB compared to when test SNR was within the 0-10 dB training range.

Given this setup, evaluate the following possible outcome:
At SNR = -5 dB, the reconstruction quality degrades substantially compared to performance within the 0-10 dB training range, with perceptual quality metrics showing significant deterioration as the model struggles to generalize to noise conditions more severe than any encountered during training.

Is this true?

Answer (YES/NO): NO